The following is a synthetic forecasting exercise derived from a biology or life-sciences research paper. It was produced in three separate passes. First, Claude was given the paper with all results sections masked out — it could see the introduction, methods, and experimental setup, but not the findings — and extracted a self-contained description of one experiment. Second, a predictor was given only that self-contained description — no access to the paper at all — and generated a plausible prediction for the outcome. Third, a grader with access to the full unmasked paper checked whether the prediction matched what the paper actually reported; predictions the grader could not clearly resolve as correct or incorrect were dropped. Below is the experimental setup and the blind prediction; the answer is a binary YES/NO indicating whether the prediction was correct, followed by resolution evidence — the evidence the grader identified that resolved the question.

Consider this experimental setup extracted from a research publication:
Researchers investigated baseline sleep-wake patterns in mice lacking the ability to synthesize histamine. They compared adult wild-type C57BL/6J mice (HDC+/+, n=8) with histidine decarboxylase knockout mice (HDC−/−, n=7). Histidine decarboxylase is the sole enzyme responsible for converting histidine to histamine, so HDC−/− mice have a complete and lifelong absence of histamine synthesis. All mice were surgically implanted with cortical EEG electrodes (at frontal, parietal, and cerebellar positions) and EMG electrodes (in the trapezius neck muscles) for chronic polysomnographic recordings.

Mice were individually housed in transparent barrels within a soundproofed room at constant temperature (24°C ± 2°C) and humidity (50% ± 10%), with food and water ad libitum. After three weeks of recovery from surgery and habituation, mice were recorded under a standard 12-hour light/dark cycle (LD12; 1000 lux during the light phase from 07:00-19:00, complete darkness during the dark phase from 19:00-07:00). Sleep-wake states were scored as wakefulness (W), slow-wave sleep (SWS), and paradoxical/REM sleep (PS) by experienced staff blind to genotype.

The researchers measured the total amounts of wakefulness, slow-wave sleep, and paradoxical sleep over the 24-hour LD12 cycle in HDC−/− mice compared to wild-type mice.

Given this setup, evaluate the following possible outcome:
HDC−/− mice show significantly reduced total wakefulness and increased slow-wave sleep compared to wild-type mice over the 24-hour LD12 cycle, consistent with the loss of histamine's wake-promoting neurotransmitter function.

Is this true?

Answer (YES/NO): NO